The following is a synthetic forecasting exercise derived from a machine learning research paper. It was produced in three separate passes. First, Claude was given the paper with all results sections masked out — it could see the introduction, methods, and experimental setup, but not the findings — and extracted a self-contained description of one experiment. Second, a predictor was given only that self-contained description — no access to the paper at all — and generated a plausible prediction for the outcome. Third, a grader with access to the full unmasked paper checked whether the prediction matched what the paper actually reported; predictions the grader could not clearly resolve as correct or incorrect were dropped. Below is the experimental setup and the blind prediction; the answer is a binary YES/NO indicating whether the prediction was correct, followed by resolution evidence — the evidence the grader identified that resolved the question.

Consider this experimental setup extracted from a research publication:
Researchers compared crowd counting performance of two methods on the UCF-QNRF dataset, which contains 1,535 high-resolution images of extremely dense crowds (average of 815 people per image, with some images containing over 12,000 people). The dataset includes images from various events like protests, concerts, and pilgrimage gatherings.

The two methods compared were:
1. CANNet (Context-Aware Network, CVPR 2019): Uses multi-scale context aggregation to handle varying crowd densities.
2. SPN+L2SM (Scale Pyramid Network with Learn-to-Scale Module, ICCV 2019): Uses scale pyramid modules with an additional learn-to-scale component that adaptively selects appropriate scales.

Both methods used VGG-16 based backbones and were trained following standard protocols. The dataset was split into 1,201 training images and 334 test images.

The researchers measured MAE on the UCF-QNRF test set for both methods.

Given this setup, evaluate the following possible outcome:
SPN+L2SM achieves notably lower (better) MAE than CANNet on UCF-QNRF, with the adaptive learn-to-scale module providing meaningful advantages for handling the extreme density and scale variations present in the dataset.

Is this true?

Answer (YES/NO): NO